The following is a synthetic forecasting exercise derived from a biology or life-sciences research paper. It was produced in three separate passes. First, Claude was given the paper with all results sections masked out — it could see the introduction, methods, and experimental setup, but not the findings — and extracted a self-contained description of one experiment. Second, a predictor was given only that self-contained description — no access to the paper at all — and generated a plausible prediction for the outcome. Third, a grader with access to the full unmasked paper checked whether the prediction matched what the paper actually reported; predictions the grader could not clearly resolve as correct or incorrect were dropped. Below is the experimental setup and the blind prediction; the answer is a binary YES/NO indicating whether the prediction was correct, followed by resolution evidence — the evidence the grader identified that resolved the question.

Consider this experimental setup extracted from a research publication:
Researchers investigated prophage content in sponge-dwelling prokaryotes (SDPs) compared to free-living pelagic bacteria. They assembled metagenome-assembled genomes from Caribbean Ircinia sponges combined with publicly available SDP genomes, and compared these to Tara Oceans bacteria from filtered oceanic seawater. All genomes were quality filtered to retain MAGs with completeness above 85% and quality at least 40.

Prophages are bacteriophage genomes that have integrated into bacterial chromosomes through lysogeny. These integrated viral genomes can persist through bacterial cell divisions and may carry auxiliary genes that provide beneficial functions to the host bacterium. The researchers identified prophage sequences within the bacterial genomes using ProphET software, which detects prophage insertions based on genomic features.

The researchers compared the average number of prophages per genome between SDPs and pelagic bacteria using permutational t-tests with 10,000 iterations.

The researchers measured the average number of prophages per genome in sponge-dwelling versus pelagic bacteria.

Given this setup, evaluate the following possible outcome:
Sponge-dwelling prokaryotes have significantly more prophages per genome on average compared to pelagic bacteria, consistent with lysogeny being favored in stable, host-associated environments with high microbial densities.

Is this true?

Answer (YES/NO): NO